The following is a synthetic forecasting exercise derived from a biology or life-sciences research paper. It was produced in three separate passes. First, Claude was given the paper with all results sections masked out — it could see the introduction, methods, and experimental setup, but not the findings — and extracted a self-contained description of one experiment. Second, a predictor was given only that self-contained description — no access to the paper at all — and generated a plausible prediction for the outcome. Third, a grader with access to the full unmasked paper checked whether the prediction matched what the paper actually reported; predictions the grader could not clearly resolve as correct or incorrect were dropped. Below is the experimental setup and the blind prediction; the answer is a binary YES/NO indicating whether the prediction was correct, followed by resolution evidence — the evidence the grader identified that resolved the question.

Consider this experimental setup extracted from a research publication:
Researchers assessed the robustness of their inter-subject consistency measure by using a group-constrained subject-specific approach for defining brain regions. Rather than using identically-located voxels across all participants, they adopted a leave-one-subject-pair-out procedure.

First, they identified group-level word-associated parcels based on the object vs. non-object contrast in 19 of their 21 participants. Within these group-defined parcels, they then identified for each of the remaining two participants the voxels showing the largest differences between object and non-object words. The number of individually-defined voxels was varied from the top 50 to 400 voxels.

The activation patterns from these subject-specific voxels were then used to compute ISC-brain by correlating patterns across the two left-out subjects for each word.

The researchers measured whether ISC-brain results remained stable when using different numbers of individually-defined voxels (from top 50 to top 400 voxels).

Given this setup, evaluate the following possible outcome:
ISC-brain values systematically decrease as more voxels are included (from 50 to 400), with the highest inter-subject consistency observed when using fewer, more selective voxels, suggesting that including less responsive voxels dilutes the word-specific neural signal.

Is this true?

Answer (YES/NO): NO